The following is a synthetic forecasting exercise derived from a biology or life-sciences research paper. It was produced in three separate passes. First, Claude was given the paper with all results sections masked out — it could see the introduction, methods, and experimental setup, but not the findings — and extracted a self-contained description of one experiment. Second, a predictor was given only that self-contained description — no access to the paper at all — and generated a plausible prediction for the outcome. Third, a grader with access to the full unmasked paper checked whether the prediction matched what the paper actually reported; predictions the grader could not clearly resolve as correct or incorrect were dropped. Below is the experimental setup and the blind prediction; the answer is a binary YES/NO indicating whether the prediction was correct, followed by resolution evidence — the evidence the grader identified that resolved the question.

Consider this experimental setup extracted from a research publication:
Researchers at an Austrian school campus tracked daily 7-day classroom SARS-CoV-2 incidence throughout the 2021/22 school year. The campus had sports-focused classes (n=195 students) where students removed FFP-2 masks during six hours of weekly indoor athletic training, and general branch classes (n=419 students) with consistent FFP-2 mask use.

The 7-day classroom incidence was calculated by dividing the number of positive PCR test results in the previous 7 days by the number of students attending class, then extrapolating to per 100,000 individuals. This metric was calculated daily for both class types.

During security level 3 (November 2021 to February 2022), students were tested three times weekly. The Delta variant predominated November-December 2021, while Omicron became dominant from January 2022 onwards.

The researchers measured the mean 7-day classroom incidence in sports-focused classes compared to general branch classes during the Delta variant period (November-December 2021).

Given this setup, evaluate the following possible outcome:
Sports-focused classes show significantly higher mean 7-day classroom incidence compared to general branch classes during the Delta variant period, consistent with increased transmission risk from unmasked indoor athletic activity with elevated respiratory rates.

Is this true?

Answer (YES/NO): YES